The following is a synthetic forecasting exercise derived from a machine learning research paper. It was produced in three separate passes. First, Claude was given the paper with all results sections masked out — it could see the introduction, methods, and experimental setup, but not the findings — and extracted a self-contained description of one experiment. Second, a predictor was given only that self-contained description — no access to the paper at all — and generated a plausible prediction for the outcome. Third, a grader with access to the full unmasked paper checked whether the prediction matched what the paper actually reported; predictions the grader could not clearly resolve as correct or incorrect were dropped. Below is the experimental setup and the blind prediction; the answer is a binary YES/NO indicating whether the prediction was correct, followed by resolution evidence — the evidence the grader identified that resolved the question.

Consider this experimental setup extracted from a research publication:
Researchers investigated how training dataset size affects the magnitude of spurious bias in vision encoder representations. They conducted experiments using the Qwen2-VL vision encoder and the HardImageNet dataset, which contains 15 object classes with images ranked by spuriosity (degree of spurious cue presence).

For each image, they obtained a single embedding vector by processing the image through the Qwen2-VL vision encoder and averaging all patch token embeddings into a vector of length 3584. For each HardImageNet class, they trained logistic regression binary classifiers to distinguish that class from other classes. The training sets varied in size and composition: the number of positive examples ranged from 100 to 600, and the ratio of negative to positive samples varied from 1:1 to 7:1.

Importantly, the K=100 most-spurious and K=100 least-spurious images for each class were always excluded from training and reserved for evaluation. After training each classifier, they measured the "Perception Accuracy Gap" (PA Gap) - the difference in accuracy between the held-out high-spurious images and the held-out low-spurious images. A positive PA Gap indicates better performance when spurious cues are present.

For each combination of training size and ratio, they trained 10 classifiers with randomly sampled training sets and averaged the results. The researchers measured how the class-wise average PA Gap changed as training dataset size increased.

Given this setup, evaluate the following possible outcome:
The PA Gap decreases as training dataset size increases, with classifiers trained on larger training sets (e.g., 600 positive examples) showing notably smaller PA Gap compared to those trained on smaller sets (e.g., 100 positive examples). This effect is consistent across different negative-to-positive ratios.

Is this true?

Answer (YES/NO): YES